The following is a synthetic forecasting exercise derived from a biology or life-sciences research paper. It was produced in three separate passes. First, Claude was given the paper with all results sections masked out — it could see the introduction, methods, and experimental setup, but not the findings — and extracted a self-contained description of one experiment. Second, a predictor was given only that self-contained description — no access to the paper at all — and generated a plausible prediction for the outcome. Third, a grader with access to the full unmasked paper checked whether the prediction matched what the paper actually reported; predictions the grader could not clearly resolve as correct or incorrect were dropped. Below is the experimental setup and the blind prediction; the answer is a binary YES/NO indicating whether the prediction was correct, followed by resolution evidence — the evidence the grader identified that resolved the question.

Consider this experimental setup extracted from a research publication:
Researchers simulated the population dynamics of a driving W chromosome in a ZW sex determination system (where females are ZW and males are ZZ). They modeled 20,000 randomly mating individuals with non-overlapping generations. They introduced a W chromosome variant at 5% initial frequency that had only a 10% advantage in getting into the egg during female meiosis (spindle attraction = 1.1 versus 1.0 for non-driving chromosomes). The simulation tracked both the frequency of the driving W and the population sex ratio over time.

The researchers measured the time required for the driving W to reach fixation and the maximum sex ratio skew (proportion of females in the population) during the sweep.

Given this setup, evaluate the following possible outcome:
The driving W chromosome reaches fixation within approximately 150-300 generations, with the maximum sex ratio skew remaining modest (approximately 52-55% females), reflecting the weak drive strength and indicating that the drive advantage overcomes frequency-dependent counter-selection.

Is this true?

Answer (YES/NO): YES